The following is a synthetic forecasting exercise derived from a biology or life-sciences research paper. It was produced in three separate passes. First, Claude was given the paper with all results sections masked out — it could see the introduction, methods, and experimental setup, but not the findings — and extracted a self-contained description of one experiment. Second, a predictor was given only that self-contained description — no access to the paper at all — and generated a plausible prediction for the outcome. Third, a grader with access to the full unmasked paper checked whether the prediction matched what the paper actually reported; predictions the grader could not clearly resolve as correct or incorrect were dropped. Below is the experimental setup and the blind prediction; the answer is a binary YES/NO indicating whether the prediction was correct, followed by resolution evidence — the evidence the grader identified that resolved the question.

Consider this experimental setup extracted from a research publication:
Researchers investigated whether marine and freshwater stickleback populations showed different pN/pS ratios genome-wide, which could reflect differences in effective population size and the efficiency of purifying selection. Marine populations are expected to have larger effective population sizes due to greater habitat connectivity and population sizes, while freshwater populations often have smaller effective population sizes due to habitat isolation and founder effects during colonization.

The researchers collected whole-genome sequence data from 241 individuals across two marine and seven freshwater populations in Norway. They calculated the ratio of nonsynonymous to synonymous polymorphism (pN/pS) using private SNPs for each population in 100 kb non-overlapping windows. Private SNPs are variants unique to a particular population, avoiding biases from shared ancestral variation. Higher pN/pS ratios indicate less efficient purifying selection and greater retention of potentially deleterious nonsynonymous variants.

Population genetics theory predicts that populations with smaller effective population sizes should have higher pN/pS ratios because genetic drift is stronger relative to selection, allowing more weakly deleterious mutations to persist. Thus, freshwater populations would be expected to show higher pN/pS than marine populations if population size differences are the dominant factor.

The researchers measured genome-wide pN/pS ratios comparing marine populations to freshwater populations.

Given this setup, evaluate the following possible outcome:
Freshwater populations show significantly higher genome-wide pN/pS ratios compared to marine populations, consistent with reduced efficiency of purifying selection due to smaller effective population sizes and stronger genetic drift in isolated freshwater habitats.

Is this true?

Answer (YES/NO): NO